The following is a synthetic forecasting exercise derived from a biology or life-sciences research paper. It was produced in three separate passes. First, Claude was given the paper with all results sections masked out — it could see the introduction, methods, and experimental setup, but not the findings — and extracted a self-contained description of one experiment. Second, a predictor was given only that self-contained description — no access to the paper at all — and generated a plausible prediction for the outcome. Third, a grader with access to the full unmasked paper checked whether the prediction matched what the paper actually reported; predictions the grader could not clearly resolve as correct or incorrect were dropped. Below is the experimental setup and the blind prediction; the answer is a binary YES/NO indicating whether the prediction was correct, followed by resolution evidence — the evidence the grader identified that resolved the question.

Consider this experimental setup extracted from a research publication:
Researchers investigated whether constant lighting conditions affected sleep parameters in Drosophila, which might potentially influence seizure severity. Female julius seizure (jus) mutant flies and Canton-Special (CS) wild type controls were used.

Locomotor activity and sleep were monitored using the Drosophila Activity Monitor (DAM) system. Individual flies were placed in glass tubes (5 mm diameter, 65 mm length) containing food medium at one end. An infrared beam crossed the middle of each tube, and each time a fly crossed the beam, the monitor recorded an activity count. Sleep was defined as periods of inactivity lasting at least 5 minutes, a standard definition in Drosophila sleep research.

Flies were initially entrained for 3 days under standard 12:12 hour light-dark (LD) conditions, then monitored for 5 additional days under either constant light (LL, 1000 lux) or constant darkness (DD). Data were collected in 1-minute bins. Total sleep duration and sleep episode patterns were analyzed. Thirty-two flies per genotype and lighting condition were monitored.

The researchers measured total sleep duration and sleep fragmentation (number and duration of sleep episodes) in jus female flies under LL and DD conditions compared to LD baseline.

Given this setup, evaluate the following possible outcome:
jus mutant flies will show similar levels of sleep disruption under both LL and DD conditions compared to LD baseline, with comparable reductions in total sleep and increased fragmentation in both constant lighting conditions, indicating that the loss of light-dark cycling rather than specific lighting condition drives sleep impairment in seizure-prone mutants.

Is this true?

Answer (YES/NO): NO